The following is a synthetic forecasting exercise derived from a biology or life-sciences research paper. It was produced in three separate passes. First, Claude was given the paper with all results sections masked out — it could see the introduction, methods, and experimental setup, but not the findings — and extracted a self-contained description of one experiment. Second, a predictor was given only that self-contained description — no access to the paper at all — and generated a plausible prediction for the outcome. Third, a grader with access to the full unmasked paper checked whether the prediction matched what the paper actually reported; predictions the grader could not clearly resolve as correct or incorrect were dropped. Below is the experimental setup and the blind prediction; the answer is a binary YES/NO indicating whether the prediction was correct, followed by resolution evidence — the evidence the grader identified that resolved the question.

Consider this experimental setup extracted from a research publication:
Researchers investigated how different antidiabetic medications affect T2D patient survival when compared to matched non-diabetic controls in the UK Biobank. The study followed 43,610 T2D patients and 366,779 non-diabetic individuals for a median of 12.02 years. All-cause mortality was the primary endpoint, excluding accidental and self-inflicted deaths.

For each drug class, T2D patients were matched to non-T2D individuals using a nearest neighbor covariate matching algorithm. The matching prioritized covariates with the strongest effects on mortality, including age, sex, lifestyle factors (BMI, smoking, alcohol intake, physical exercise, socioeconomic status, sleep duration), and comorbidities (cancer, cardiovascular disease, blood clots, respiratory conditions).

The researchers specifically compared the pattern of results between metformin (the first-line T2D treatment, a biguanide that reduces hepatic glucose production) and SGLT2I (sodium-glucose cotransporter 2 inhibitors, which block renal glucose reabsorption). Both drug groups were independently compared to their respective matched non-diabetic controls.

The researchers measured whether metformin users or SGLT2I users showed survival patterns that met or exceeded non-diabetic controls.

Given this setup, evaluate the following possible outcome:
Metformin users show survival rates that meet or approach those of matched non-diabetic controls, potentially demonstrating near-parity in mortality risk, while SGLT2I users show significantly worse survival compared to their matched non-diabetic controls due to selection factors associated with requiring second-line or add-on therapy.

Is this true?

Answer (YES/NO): NO